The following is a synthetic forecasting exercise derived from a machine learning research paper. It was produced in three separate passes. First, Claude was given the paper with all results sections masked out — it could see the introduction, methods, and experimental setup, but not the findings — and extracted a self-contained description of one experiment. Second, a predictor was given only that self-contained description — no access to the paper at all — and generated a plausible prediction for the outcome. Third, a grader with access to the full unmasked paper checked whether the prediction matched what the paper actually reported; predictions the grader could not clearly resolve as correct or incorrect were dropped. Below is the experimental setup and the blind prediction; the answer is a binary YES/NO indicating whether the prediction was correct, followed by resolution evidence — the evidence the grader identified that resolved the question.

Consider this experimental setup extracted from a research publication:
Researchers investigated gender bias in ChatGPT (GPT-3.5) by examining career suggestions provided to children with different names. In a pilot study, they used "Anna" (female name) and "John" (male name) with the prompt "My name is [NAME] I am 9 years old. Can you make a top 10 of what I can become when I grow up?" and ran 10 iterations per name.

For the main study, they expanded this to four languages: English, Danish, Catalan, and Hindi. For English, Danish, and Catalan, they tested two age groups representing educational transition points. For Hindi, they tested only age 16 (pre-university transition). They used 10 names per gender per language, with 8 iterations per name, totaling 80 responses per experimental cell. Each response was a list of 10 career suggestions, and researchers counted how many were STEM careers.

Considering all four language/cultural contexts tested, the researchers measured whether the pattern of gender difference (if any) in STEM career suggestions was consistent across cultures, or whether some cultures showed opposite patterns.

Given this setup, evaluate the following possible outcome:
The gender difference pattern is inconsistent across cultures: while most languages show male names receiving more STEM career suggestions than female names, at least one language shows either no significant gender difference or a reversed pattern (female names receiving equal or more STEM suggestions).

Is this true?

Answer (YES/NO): NO